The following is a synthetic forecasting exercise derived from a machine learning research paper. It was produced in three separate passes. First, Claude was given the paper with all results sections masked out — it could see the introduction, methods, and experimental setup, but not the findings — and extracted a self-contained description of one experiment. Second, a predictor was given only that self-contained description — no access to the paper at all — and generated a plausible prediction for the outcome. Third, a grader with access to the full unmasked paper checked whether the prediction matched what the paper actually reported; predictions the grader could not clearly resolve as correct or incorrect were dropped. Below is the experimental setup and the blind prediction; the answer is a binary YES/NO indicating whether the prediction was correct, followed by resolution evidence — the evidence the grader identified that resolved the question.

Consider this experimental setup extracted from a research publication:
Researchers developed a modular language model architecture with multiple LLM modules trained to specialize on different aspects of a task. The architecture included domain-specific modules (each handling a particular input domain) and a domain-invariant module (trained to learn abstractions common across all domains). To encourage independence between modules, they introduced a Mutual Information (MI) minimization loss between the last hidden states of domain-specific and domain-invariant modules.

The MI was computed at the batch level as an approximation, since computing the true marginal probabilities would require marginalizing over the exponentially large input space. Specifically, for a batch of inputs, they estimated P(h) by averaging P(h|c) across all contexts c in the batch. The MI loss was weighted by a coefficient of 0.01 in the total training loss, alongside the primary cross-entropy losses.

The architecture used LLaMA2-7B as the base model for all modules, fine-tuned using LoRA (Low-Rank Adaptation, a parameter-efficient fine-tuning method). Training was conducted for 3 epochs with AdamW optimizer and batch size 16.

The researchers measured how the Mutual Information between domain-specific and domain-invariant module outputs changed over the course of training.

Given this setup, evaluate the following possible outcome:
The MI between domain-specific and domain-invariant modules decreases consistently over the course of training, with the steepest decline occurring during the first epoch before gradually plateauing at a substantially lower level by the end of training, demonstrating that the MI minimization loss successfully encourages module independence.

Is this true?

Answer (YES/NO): YES